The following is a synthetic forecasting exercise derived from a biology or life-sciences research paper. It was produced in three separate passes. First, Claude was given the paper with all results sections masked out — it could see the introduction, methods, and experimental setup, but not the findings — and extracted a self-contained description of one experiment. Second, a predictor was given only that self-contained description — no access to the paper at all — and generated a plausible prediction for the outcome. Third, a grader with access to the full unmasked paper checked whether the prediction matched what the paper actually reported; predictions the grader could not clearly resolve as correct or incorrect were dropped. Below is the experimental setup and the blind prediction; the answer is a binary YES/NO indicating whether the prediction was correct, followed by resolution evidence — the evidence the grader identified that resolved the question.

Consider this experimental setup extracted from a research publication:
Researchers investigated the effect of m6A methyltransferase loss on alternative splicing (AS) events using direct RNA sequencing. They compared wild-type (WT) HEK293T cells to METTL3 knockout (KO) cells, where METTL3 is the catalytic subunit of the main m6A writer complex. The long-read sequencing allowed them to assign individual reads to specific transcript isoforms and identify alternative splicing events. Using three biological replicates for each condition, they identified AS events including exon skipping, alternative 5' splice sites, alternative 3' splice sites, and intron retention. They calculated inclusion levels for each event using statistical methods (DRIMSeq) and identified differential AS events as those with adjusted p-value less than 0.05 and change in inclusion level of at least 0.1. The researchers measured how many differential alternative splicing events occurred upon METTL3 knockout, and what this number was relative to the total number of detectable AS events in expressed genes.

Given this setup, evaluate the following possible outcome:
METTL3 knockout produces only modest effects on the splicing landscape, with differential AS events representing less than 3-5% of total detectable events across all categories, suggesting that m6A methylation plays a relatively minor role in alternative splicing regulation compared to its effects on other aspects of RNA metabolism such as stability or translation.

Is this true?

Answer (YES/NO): YES